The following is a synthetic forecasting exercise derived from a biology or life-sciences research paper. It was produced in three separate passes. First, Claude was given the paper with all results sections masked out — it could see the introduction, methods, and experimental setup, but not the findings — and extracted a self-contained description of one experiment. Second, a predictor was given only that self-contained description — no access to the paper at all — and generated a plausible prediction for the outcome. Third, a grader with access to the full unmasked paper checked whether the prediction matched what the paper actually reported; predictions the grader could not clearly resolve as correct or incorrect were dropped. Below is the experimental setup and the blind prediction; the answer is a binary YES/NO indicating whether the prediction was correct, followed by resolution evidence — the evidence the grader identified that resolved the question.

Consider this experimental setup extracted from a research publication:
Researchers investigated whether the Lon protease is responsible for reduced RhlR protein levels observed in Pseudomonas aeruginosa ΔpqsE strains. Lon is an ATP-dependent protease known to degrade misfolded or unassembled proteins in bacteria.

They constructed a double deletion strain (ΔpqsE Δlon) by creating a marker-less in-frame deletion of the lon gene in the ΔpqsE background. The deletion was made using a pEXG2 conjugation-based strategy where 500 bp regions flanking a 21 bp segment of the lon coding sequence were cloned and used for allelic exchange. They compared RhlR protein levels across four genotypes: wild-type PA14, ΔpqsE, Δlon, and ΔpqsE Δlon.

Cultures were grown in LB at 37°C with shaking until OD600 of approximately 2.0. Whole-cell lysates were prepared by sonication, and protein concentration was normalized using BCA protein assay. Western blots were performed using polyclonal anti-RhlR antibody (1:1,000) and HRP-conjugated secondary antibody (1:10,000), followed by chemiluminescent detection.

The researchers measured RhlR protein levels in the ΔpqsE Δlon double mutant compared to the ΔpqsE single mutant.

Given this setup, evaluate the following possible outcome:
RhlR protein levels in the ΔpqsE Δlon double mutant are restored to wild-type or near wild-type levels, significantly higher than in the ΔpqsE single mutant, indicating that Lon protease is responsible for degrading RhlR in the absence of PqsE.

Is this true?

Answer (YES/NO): YES